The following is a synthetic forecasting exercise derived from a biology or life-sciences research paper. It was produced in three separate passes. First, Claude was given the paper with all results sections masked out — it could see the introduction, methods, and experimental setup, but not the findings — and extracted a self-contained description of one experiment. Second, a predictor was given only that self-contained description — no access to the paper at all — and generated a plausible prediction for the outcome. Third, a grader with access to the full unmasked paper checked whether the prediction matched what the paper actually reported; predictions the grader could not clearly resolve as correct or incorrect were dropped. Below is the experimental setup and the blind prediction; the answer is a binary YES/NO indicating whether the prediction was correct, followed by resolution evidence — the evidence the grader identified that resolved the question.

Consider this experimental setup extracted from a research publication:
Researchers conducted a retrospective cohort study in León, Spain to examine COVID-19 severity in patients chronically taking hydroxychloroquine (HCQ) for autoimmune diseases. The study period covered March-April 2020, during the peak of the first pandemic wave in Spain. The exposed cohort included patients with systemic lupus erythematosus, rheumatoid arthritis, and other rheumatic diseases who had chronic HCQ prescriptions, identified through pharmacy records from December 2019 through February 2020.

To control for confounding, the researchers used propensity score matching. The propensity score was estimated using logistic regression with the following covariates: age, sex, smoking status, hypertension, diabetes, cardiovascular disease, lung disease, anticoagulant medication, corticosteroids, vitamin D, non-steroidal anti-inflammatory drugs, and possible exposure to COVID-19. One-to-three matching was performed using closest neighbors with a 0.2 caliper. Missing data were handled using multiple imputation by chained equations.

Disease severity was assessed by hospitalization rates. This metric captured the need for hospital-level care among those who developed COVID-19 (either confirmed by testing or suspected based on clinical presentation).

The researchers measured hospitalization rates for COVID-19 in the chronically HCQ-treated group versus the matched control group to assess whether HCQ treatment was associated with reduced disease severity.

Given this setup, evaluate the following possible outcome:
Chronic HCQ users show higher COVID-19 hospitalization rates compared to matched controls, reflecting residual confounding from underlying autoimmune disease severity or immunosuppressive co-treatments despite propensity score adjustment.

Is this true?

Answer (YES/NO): NO